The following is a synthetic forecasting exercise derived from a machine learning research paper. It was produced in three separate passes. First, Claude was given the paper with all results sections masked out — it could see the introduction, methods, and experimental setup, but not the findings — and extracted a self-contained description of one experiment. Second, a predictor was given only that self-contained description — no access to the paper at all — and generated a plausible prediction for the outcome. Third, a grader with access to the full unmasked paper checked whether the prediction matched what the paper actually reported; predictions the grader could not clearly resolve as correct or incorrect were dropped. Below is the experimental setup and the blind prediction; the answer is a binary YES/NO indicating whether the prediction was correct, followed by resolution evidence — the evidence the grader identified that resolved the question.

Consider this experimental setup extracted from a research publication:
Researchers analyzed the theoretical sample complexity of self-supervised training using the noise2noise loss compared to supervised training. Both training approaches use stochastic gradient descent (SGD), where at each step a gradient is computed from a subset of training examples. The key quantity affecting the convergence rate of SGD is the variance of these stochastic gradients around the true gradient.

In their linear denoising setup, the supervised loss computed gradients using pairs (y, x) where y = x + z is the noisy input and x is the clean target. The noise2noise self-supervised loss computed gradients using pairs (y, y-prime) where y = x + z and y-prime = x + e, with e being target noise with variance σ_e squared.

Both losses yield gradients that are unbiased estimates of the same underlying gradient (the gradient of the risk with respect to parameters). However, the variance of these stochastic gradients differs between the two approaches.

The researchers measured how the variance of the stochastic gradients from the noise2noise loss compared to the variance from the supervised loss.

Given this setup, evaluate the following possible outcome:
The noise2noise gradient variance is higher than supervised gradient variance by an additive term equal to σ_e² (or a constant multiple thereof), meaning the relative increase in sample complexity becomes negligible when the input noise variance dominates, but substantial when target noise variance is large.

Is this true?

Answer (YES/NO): NO